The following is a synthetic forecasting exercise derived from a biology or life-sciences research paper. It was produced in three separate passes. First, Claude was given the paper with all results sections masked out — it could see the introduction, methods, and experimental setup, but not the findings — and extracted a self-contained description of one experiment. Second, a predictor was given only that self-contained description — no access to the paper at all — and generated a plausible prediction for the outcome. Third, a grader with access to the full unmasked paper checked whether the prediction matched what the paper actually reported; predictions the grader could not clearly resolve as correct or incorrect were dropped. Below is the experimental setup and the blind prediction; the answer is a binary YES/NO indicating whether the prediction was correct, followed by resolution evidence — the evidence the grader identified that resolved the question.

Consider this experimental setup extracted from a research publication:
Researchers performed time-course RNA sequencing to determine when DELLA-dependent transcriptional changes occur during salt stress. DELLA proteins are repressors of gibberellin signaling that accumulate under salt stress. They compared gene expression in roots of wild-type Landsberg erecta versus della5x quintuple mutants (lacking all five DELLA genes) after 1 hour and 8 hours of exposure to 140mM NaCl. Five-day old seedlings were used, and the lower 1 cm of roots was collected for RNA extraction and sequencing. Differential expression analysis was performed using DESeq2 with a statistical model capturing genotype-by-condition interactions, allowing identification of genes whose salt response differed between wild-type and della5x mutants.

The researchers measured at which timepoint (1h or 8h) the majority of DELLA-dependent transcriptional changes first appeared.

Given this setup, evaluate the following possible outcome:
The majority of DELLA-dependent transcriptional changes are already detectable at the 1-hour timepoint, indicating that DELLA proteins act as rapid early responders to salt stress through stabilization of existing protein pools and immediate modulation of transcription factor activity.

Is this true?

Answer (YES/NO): NO